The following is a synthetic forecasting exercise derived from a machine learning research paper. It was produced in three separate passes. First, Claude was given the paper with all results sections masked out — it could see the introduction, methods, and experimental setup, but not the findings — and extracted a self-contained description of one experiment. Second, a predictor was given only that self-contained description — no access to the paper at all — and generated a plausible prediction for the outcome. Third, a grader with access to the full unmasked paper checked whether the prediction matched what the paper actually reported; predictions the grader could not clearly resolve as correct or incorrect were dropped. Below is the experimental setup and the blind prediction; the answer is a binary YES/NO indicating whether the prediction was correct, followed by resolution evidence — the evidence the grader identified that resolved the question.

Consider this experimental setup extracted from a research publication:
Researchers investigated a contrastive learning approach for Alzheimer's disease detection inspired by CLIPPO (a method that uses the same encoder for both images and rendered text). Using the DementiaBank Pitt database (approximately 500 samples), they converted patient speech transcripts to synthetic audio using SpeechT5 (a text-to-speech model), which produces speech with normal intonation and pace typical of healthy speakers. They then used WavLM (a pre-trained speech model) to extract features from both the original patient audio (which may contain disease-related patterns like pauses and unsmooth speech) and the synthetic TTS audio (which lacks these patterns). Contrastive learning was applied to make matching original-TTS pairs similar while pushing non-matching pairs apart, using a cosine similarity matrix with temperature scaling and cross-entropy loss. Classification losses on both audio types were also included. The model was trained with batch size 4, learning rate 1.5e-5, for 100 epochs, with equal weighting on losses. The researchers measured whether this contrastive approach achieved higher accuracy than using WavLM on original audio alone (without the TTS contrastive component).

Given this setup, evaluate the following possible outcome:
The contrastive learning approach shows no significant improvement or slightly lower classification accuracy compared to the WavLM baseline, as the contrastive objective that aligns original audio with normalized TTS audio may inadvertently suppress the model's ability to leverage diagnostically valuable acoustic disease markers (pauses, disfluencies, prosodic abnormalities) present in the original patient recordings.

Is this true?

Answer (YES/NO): NO